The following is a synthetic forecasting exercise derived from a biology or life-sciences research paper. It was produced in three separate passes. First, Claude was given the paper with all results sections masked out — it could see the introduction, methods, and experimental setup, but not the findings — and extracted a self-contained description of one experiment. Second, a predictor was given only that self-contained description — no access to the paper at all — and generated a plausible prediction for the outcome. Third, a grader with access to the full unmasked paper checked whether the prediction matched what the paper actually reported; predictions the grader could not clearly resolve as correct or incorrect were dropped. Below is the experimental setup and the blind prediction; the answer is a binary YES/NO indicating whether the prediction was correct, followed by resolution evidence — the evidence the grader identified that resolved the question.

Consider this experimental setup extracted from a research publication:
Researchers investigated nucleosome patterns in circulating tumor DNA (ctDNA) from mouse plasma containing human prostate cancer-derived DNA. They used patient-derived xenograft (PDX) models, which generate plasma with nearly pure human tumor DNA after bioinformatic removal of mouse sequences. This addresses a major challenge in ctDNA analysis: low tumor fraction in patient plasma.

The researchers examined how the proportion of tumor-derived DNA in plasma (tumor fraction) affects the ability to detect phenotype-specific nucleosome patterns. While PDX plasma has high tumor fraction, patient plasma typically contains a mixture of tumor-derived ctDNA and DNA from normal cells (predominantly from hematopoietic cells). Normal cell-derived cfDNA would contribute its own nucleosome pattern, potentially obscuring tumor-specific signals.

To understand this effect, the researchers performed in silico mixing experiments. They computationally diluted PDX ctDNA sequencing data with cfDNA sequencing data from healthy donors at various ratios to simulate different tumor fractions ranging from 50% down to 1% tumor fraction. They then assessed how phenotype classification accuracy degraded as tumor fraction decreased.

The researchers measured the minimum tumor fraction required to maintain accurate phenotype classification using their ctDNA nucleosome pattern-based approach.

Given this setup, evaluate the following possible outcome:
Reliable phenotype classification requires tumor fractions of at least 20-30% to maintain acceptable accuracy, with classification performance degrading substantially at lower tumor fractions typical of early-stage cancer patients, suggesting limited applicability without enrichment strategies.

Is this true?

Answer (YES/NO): NO